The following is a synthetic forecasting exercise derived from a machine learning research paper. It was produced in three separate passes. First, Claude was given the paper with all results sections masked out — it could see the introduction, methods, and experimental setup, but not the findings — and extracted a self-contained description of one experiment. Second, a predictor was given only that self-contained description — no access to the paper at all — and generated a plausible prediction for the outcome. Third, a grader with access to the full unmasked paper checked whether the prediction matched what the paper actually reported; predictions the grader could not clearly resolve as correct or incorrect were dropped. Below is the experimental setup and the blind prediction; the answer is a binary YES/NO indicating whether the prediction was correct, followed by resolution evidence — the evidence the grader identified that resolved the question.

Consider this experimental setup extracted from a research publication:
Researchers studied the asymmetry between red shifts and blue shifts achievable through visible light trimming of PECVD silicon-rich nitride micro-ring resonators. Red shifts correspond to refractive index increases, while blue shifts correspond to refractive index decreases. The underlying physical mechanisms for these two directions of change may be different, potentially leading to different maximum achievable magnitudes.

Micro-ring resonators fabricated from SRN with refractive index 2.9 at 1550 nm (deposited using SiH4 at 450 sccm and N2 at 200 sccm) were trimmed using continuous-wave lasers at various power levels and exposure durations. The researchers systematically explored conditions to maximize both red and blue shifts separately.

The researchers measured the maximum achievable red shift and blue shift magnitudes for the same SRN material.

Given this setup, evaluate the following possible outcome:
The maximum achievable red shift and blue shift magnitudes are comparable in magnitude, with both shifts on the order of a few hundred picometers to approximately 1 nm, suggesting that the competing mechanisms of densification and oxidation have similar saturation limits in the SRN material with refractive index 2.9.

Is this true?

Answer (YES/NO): NO